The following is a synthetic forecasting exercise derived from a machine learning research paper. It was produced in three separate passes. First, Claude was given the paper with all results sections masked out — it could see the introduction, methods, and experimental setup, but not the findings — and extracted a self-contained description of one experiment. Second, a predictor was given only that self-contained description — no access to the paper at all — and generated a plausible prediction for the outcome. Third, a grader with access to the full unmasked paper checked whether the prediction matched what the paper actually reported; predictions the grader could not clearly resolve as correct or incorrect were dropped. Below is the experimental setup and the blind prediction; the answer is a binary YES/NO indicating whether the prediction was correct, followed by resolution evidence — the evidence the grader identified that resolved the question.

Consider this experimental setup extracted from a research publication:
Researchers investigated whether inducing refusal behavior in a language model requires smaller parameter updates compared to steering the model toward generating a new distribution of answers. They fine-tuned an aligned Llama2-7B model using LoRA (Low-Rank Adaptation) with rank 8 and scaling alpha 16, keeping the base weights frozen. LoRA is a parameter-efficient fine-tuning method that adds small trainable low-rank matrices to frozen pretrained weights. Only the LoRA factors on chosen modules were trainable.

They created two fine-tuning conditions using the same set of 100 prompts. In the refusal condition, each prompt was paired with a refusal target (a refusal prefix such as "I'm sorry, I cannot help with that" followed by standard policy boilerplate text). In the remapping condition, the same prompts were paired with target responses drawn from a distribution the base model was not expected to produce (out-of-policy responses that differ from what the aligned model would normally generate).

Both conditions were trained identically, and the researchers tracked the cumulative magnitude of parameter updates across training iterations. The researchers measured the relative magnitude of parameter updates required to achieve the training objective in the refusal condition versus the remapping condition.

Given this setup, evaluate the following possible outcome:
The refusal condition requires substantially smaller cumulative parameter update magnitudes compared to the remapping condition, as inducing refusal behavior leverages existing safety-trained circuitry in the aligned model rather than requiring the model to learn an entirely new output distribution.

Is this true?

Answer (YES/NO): YES